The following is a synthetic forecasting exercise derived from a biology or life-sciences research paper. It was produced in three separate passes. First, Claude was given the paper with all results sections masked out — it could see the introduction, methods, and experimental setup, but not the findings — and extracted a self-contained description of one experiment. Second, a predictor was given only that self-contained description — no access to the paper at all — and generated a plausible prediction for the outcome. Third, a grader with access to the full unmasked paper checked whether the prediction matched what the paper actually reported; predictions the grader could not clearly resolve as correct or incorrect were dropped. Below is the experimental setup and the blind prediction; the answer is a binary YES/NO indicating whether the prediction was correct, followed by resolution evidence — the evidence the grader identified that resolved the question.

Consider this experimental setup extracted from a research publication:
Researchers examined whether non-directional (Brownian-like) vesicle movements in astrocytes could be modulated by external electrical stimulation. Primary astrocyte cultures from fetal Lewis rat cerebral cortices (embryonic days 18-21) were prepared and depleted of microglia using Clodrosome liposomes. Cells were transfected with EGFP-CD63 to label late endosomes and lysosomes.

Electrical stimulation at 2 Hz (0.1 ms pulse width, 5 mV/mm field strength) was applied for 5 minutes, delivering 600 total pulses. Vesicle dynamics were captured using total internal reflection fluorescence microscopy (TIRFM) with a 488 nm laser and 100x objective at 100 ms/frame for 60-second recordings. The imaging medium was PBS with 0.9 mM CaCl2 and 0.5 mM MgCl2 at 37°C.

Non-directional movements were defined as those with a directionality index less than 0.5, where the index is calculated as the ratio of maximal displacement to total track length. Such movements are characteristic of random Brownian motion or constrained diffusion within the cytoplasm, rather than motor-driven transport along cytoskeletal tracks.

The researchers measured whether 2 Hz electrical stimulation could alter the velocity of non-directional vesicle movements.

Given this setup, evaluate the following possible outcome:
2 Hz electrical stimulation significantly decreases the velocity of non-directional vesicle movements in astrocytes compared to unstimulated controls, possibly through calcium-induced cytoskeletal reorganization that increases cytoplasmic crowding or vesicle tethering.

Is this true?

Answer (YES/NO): NO